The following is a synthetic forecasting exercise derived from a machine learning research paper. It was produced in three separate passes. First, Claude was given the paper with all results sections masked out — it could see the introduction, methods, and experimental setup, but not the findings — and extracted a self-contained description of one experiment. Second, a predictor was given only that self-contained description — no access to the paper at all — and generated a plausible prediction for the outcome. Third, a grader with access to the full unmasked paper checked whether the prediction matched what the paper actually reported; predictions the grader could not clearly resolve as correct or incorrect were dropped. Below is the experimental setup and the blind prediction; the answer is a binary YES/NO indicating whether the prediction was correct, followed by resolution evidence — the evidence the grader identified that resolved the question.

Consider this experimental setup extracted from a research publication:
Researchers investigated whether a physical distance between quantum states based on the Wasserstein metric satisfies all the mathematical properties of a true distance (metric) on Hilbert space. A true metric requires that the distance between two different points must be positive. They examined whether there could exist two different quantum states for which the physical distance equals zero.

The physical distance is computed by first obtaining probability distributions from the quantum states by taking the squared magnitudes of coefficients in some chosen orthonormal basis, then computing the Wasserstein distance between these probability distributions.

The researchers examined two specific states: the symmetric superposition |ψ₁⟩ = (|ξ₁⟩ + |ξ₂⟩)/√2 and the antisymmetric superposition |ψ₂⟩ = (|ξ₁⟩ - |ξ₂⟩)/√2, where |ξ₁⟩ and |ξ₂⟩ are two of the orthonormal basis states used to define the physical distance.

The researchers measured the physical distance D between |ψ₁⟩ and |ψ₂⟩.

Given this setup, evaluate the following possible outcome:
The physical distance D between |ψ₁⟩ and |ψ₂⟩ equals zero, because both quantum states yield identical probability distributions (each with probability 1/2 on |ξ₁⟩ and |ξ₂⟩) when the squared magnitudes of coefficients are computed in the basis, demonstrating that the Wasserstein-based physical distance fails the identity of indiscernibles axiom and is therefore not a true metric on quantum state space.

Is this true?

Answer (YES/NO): YES